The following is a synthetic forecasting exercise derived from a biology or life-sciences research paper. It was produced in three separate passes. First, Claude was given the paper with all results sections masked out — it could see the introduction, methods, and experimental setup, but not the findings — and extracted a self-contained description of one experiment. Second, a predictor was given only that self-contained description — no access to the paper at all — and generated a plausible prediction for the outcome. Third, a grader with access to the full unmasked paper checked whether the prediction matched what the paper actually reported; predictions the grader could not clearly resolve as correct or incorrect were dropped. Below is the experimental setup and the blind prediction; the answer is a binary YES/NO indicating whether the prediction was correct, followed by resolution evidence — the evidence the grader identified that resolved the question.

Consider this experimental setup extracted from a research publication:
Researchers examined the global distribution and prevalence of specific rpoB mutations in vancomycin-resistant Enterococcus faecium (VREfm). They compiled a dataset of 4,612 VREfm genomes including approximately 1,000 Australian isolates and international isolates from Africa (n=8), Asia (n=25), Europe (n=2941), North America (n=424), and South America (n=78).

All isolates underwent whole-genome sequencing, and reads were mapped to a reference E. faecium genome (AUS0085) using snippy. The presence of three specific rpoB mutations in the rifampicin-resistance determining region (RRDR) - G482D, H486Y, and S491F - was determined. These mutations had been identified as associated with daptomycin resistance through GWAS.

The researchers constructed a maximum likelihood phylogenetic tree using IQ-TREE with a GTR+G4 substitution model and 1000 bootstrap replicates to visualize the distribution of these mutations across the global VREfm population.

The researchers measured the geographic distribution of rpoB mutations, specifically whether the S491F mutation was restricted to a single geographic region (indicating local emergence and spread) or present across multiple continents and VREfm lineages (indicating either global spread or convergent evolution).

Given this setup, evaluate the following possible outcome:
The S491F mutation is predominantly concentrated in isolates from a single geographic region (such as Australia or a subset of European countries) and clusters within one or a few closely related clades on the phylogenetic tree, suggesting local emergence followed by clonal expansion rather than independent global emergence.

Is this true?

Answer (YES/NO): NO